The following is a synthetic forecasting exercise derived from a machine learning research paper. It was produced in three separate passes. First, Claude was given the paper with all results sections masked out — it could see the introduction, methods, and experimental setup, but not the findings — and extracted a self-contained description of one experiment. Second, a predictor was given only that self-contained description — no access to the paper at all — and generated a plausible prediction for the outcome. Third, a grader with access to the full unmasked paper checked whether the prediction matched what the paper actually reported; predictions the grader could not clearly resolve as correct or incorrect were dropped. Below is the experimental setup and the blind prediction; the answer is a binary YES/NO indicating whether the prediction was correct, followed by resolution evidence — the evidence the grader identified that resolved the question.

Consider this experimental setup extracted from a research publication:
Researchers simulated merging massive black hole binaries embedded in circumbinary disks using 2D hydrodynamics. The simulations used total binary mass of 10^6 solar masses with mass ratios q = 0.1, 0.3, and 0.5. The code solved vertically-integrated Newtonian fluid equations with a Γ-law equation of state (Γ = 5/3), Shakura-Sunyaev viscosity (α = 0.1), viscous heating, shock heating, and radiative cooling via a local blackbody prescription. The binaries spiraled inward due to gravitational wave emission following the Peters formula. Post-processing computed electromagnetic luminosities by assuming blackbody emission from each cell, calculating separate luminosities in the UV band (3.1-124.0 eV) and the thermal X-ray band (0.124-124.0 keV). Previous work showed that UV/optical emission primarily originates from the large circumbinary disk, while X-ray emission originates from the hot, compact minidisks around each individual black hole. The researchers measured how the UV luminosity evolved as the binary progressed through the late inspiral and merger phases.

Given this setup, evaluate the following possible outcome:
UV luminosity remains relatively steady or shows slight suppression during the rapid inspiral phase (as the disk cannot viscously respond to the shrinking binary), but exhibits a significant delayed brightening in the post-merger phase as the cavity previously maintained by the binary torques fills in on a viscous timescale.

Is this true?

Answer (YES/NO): NO